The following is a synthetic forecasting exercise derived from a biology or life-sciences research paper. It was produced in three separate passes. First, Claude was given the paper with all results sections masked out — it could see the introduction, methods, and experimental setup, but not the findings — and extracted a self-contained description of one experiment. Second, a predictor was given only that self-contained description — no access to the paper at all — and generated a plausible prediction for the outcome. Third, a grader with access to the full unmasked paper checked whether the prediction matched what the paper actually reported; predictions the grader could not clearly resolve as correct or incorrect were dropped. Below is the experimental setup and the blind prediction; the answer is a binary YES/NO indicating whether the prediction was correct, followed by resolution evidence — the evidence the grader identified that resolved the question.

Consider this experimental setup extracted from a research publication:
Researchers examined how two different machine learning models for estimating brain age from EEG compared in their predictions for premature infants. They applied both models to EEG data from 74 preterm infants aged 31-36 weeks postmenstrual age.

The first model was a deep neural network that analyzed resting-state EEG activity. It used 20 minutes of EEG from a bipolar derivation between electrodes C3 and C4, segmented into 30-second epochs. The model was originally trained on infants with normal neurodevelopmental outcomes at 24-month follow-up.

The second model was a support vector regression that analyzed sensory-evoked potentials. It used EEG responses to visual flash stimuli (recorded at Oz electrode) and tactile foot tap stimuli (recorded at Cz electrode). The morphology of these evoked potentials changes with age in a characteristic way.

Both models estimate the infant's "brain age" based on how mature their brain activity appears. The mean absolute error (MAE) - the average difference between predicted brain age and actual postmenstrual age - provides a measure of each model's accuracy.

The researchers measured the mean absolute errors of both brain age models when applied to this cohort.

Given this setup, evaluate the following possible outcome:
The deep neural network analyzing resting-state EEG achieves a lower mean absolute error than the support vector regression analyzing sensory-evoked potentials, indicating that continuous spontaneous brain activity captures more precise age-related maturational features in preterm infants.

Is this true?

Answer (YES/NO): YES